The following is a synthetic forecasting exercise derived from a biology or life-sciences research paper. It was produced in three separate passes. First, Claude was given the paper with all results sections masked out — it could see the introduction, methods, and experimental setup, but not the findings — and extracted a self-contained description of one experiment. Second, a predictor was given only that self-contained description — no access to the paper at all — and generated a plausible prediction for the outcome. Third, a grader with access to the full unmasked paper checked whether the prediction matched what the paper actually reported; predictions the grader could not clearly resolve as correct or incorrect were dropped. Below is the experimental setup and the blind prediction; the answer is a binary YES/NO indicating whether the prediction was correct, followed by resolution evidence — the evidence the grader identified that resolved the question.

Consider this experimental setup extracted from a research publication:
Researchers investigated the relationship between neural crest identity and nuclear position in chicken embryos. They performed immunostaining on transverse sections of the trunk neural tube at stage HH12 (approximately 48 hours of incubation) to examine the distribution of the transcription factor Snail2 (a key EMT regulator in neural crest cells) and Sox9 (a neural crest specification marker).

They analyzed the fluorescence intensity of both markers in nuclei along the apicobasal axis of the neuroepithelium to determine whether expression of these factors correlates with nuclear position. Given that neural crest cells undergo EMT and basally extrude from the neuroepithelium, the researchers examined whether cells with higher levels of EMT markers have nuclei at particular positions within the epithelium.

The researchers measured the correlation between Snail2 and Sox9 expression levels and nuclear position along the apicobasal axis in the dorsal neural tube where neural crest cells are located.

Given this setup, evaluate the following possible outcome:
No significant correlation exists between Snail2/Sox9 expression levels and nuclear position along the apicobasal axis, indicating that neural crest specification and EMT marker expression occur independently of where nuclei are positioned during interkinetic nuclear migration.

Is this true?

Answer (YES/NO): NO